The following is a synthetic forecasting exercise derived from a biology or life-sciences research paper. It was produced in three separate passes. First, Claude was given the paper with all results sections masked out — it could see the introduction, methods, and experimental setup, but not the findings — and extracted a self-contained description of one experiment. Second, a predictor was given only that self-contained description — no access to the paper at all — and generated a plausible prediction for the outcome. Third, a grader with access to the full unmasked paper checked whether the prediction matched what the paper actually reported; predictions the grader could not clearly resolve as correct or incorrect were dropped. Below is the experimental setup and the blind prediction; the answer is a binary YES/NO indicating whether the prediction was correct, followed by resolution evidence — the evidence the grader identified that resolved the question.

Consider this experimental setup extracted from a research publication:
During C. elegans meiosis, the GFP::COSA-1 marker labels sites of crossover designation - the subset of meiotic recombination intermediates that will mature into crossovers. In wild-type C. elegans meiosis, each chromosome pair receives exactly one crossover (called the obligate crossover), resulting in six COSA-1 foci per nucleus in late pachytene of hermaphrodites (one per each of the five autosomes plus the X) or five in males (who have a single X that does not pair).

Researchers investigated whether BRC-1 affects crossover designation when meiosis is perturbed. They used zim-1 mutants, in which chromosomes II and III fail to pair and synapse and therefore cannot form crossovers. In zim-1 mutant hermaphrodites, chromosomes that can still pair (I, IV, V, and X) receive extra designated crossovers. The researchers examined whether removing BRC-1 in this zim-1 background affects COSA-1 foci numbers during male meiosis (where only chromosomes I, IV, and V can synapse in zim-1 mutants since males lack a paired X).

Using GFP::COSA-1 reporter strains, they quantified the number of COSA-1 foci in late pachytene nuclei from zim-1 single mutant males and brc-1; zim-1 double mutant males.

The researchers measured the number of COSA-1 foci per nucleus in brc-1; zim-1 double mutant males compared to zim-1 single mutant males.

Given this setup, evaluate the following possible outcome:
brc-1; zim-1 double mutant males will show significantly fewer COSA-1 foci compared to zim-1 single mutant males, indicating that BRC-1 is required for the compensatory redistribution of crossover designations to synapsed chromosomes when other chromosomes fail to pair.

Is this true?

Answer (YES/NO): NO